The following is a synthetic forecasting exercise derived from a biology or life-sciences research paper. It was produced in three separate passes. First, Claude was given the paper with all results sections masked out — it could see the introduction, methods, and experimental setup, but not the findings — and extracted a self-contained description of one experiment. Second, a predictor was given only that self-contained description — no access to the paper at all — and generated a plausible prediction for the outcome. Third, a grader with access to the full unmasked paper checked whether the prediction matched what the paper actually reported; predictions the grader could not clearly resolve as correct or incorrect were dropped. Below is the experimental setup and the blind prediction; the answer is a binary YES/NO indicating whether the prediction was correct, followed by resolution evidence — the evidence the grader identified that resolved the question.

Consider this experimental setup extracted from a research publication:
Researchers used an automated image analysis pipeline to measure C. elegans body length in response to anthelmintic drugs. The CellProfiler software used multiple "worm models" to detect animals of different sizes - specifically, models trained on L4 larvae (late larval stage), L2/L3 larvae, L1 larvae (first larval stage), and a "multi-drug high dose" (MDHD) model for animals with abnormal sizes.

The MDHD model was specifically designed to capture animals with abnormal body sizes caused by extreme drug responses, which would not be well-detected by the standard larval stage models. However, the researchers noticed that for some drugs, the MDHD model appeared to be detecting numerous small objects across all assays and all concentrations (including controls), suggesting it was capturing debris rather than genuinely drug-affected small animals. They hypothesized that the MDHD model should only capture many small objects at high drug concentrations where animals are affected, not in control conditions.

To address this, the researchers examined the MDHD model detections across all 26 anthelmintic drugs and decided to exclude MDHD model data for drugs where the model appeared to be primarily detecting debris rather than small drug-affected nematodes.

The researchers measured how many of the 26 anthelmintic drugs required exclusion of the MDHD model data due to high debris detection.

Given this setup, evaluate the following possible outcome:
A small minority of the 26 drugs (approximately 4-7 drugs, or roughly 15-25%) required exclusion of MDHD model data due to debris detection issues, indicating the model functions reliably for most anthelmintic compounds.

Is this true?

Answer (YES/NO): NO